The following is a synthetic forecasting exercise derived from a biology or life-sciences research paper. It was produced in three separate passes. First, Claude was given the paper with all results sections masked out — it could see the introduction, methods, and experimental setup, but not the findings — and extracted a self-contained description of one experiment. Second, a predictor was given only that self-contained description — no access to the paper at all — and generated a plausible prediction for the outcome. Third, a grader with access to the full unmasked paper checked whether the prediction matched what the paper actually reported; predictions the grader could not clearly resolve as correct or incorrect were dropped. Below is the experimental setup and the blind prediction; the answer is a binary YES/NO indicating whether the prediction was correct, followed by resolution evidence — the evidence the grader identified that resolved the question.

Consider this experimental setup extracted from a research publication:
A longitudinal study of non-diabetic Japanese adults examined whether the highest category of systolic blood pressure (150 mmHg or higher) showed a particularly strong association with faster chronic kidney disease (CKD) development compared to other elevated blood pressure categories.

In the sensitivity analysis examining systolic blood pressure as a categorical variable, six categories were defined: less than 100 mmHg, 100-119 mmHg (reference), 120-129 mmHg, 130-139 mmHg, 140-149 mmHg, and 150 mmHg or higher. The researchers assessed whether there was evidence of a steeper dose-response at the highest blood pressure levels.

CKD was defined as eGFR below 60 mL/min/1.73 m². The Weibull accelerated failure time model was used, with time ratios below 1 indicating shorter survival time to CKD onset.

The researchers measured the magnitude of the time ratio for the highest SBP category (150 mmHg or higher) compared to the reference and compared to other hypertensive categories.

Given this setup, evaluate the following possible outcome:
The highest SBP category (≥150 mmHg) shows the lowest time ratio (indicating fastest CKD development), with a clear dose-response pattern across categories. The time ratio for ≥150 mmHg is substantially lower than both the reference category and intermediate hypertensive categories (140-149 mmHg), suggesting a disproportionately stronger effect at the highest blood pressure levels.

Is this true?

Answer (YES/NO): NO